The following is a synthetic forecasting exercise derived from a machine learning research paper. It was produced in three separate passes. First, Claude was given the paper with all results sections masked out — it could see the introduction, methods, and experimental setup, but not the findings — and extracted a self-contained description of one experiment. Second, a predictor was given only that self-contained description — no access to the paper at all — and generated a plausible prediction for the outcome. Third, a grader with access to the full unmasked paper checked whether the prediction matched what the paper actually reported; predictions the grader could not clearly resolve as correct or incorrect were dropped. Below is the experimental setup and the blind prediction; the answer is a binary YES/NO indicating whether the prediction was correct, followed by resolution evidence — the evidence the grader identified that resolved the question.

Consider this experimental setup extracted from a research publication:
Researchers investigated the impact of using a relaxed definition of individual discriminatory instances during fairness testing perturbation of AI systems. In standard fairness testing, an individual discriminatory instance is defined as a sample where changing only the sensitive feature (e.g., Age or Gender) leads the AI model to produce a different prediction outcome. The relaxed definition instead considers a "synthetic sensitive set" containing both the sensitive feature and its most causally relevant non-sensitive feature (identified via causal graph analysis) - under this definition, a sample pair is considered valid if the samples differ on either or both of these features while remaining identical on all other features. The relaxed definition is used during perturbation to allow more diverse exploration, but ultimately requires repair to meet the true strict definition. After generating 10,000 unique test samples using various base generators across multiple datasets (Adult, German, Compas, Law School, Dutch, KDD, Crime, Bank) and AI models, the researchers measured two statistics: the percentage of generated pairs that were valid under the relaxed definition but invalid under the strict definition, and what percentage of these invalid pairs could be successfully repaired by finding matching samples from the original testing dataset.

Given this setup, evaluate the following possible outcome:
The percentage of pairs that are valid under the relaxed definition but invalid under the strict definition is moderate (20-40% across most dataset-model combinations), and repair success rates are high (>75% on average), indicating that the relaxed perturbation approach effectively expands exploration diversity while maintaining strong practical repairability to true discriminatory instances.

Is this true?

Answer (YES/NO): YES